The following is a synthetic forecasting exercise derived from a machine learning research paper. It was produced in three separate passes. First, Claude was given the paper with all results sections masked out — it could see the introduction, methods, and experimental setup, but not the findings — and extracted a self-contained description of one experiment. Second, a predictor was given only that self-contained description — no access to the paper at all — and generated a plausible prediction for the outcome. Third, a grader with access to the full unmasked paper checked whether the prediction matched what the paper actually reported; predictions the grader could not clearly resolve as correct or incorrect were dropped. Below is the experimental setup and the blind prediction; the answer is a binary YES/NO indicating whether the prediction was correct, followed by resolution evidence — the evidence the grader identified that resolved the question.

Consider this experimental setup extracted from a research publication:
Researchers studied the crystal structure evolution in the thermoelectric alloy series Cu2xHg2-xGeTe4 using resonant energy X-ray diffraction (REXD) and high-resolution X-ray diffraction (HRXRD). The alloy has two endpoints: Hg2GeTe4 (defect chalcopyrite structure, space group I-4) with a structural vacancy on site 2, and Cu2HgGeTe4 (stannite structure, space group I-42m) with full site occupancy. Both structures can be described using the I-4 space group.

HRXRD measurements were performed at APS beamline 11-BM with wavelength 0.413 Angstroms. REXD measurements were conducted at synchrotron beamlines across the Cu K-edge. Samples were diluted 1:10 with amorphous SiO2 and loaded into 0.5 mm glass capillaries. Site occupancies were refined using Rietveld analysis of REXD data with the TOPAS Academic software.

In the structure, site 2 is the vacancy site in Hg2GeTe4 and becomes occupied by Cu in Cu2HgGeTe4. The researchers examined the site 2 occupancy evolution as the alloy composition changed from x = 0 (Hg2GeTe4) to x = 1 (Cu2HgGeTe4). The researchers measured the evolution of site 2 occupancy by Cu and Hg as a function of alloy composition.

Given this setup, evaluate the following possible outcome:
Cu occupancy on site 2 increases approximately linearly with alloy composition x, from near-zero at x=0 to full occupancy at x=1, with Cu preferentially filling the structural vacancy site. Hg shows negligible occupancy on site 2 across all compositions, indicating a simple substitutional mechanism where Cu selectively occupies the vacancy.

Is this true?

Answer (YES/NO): NO